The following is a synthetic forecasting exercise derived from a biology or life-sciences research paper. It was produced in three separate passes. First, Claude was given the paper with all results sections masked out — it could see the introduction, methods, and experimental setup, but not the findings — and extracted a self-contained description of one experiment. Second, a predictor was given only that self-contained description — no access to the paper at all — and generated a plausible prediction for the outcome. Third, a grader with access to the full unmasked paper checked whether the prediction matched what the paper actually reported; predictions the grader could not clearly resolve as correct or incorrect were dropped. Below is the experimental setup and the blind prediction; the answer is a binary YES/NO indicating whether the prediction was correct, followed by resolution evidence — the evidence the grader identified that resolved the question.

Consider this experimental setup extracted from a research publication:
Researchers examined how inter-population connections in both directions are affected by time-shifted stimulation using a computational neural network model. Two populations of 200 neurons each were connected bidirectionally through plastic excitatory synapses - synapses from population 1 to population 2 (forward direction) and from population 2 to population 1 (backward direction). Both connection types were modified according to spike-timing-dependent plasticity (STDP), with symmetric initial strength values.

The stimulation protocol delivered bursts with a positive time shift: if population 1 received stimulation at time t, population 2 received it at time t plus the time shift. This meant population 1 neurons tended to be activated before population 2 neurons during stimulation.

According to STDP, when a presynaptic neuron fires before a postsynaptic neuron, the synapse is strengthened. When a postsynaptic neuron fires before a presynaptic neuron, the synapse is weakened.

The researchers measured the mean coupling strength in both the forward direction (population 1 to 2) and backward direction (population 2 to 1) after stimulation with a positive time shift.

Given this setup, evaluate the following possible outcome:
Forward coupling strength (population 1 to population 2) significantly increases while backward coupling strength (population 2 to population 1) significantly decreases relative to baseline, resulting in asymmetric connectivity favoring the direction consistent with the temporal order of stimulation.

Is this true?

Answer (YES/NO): NO